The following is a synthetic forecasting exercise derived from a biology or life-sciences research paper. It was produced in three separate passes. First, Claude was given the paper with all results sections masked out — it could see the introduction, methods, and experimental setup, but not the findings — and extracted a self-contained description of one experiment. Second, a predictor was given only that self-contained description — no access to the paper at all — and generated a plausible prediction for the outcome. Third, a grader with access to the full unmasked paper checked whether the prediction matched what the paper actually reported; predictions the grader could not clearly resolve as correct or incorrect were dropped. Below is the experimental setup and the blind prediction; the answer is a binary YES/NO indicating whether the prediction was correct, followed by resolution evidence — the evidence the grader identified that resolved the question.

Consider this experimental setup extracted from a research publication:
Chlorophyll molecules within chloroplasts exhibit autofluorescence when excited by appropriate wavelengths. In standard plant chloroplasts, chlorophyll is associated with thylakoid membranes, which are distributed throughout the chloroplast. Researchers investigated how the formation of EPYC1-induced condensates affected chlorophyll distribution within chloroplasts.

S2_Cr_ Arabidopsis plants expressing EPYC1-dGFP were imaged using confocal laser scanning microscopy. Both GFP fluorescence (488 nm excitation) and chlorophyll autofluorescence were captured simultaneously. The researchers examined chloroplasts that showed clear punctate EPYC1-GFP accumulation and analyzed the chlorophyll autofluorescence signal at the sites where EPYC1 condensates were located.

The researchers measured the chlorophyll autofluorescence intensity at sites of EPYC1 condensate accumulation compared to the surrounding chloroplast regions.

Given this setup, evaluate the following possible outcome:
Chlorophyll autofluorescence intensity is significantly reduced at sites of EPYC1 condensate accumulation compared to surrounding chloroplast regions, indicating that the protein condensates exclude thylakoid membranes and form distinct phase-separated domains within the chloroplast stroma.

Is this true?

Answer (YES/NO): YES